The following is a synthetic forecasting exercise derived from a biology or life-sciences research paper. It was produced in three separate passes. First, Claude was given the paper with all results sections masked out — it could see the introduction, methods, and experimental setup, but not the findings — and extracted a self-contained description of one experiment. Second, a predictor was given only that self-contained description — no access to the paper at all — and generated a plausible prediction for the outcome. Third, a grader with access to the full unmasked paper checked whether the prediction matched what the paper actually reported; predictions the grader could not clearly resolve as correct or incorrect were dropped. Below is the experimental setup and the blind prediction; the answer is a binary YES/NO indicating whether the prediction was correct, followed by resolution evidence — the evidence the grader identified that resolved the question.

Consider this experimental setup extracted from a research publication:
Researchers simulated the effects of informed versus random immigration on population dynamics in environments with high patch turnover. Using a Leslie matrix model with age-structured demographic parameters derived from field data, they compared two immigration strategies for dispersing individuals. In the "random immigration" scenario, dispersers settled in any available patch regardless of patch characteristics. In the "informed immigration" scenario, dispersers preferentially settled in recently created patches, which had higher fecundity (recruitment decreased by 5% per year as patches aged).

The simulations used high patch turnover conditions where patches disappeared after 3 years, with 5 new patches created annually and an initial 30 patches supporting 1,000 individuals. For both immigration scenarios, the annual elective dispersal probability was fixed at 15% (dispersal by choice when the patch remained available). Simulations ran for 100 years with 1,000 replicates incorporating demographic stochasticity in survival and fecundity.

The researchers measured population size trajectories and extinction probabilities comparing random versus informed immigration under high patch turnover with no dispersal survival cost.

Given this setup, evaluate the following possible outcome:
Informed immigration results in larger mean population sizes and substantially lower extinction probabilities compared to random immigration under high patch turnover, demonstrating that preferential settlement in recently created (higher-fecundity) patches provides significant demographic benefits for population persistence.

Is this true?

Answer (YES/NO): NO